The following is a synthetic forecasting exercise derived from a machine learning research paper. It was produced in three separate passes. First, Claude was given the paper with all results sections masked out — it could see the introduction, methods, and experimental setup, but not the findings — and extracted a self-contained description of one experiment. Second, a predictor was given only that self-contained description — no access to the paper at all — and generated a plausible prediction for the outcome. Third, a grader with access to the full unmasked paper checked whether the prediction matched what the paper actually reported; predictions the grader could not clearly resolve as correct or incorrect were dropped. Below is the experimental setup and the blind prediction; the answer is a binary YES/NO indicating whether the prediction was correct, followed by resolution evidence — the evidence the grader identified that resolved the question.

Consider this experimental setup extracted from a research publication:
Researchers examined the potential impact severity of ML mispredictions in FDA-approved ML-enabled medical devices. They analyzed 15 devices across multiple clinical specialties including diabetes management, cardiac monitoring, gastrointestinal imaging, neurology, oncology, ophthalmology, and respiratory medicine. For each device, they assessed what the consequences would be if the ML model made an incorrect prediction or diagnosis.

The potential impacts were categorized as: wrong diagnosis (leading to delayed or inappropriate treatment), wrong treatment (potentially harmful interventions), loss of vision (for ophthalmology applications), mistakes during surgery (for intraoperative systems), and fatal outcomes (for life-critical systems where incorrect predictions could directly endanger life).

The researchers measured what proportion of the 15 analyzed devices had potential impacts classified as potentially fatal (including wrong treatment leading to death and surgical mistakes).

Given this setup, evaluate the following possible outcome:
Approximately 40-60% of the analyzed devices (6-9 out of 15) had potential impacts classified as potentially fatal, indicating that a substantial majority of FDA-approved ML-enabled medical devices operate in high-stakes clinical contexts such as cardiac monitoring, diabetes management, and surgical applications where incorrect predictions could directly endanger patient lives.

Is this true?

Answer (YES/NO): YES